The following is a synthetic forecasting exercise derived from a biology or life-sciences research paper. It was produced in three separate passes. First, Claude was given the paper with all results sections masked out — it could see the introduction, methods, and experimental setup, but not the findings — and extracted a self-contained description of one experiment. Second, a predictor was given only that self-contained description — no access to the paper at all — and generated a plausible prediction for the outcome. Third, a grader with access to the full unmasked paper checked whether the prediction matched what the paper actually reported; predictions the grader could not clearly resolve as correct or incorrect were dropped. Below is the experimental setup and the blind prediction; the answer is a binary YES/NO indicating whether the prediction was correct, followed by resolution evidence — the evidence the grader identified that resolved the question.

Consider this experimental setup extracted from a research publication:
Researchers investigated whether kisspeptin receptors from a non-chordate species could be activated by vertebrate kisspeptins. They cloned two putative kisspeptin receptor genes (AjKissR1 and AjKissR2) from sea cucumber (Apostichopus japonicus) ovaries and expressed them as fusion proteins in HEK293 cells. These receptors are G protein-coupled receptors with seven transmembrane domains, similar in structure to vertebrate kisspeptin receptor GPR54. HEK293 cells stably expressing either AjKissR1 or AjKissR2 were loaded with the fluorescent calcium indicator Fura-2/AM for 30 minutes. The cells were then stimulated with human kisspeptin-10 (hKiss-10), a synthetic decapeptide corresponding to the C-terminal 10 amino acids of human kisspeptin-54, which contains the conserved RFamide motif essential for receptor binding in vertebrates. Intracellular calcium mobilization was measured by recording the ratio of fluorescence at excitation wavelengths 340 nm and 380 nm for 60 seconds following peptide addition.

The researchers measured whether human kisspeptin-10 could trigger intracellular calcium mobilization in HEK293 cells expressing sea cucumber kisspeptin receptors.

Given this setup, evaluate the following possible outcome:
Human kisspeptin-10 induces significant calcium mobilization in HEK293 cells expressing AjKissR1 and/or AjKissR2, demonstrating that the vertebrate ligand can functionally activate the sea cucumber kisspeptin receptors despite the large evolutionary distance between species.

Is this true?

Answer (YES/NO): YES